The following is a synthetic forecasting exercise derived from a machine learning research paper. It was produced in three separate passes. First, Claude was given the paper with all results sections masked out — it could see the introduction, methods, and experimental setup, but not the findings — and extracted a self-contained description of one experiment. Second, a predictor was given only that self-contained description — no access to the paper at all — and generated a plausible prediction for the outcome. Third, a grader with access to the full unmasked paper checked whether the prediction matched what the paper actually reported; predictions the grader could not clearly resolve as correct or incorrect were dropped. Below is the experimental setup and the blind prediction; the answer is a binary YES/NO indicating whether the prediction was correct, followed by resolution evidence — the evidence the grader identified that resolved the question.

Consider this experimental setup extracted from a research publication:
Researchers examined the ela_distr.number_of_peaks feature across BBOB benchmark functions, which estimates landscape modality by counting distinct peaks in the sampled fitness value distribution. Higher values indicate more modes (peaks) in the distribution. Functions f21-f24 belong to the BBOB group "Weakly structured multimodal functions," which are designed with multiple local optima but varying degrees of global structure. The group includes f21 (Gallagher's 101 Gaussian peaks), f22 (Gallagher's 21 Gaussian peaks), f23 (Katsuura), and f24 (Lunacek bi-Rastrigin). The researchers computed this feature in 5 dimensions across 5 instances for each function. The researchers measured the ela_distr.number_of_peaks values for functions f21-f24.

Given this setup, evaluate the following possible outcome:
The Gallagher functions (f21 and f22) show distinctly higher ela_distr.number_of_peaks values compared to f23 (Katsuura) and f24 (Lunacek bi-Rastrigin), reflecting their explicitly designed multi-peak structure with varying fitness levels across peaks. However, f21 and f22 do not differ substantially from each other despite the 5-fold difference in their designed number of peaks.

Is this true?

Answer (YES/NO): NO